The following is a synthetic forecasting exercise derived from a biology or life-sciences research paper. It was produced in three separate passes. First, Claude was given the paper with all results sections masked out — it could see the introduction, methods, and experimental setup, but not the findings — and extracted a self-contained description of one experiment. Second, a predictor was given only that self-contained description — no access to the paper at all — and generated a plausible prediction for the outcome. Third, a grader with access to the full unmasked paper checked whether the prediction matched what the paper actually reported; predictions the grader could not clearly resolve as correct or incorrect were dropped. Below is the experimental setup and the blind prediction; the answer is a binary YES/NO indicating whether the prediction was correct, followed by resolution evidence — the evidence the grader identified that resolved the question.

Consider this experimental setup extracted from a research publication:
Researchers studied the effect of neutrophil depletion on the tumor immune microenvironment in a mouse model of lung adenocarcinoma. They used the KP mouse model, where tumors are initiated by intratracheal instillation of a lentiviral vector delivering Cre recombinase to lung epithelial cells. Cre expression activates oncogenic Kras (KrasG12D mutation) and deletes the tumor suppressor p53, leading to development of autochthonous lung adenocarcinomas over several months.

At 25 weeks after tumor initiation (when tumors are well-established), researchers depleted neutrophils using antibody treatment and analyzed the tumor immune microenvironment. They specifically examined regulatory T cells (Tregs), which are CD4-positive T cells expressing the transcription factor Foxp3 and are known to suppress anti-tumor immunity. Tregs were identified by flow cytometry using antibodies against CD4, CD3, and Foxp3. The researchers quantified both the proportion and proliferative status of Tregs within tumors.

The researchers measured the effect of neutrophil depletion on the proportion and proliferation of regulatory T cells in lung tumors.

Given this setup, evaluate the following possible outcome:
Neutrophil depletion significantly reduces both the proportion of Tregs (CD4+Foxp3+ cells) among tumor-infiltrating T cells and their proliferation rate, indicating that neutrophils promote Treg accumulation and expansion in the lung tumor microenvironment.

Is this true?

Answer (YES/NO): YES